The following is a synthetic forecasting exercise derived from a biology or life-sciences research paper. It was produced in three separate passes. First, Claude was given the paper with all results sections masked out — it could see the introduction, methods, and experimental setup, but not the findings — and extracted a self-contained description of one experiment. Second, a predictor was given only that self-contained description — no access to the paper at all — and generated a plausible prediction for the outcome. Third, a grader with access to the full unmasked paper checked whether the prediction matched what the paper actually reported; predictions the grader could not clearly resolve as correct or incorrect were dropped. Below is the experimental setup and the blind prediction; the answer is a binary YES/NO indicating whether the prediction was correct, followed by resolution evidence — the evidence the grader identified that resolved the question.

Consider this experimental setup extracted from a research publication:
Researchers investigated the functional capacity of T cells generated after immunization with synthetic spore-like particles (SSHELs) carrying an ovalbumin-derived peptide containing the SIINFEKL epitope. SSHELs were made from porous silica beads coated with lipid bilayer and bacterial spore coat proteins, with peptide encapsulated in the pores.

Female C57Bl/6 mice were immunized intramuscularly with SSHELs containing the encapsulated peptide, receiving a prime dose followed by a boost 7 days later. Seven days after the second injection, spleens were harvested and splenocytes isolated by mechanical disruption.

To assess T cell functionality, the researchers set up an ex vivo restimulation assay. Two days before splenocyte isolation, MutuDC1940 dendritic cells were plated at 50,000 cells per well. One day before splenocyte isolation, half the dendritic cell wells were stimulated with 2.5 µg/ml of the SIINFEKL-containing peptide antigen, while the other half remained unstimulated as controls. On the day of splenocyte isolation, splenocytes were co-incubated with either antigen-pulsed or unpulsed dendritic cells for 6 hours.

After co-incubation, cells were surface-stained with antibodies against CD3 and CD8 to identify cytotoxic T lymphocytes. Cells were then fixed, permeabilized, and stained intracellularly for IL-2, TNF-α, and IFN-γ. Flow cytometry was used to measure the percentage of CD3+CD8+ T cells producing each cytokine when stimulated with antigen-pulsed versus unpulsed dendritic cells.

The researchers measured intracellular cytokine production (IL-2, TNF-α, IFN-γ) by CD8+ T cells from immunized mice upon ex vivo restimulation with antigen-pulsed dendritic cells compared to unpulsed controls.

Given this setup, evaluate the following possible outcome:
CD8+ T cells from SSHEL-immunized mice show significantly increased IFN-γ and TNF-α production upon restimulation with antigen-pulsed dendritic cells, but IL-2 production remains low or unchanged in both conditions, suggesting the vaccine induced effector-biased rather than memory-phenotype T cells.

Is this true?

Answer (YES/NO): NO